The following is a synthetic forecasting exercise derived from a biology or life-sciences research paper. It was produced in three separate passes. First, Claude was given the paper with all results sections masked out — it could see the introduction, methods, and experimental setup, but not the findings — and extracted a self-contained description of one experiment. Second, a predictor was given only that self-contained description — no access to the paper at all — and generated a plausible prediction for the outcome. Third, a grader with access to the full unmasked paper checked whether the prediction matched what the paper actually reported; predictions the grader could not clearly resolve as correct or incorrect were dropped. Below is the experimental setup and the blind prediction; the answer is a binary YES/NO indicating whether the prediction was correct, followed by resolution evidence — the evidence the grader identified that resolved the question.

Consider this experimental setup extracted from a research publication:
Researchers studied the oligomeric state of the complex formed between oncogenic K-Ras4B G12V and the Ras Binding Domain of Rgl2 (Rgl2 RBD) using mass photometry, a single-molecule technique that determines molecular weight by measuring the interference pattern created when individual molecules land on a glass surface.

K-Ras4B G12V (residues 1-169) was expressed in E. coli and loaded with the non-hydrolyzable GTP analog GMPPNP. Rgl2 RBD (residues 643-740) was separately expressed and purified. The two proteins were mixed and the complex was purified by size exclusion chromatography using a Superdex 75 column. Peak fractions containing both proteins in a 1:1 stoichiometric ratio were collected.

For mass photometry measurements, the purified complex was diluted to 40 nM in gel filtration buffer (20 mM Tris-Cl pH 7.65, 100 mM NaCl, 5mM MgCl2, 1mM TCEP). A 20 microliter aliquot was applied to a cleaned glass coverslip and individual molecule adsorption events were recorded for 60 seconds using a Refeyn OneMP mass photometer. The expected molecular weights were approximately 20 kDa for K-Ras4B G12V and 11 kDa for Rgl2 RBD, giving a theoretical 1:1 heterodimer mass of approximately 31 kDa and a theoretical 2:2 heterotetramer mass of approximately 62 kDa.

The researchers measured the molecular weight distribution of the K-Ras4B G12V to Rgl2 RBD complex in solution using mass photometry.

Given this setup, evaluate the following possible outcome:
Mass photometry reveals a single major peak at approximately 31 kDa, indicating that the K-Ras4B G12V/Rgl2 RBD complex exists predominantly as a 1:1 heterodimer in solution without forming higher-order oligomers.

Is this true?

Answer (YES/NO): NO